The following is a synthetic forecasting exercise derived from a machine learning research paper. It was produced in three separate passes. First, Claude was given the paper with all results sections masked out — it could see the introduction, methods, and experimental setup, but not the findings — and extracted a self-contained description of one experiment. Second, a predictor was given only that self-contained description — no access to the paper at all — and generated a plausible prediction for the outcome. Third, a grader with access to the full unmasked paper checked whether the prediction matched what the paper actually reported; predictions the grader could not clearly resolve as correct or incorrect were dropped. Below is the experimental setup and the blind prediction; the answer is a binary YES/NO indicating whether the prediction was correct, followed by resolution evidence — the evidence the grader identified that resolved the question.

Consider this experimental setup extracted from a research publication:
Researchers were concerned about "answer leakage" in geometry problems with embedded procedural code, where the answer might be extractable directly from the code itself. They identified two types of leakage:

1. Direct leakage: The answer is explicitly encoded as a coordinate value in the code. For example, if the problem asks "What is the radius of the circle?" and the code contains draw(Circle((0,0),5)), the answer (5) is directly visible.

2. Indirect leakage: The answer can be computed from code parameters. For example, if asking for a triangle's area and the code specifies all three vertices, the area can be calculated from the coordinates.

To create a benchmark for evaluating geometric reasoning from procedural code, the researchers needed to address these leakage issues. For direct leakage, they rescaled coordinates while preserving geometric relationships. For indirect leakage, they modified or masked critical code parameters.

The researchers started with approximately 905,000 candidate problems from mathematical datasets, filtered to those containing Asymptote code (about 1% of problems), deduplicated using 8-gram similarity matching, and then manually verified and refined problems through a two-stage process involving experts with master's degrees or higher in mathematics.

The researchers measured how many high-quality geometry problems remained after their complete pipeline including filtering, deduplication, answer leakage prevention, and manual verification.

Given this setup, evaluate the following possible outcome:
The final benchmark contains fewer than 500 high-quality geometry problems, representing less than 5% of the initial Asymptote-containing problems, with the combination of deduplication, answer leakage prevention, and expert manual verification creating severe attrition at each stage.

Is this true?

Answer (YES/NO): YES